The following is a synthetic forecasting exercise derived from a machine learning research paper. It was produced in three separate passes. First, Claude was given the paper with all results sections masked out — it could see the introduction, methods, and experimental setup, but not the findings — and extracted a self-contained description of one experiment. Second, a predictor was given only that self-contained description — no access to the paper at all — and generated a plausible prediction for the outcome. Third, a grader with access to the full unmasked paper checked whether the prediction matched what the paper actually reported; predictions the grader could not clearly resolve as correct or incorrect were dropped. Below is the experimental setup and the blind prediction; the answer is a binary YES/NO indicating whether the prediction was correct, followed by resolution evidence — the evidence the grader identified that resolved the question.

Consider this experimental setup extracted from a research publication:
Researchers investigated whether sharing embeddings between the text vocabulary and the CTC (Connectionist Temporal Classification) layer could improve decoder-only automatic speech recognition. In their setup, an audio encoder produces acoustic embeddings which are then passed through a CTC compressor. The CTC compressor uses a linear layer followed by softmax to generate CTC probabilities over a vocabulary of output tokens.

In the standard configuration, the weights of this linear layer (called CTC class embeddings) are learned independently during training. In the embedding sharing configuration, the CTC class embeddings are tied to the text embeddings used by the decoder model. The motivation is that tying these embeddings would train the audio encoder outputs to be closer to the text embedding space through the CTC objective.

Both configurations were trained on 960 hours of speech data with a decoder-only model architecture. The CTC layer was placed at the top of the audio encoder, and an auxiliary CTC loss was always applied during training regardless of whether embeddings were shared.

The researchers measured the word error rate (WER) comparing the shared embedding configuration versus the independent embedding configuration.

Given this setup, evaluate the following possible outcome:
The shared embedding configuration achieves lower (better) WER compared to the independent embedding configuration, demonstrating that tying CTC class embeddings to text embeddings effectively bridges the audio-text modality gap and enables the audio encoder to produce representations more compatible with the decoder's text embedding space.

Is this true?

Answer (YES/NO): NO